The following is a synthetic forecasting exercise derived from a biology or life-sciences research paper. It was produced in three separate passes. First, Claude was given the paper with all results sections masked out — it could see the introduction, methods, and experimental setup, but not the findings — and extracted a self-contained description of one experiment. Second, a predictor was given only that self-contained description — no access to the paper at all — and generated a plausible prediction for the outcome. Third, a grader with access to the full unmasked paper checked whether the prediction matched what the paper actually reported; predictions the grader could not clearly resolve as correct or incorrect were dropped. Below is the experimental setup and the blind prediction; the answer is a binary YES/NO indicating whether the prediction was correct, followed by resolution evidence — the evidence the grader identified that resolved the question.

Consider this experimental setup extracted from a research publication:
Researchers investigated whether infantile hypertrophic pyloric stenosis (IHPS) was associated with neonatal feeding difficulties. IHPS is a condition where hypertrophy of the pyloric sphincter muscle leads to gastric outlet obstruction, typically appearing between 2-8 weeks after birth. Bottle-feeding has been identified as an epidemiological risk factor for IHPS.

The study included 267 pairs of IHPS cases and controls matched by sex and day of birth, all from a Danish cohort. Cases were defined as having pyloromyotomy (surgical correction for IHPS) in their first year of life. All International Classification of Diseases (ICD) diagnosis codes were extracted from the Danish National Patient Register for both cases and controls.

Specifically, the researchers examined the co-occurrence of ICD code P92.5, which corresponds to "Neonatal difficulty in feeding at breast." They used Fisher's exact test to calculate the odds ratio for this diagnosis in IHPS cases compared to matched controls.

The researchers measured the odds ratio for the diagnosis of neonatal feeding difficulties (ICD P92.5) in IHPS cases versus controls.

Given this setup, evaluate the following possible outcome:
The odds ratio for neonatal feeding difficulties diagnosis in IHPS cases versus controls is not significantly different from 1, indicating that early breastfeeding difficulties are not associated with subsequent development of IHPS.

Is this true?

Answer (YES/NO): NO